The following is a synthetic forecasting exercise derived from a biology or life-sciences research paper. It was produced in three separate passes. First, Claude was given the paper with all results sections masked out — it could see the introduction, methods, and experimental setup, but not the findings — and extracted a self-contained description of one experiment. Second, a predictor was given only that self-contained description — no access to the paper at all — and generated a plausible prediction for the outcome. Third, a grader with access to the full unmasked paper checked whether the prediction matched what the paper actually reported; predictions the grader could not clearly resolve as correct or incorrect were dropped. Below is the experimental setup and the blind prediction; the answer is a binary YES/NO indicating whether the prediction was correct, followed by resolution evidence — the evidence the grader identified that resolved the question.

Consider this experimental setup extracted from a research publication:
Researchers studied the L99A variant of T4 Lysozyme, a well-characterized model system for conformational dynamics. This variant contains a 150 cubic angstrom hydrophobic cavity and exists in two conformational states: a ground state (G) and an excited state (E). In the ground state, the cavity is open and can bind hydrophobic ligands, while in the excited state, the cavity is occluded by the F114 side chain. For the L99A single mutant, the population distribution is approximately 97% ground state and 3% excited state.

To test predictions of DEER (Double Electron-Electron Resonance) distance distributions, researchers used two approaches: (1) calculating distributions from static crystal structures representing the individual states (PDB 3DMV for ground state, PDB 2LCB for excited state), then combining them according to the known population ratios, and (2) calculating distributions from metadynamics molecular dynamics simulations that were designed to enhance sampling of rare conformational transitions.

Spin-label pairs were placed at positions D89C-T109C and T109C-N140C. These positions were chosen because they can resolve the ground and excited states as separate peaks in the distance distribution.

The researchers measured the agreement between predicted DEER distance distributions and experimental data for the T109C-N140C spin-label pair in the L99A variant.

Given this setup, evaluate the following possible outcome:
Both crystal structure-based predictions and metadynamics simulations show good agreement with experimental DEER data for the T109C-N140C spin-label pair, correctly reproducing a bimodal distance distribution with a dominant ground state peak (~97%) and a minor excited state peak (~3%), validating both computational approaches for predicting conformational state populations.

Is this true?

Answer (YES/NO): NO